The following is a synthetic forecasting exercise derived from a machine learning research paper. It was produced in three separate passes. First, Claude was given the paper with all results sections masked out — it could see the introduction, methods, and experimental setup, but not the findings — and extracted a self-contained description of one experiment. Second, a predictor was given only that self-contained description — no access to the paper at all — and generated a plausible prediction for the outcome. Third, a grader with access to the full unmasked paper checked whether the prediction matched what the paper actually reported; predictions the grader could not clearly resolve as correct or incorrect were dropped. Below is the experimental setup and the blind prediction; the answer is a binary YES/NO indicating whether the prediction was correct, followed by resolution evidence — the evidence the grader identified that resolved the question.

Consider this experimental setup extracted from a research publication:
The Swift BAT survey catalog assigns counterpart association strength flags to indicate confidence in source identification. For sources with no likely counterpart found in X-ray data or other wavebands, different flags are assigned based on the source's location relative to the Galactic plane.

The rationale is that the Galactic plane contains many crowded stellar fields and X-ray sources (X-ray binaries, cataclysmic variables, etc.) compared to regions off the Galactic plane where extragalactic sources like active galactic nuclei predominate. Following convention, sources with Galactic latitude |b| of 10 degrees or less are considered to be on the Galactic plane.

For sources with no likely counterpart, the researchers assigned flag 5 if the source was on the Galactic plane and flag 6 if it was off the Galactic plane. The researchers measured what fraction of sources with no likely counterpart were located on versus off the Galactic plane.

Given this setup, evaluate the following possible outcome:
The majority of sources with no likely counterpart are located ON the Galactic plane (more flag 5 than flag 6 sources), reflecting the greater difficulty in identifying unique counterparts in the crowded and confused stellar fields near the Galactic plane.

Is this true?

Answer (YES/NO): NO